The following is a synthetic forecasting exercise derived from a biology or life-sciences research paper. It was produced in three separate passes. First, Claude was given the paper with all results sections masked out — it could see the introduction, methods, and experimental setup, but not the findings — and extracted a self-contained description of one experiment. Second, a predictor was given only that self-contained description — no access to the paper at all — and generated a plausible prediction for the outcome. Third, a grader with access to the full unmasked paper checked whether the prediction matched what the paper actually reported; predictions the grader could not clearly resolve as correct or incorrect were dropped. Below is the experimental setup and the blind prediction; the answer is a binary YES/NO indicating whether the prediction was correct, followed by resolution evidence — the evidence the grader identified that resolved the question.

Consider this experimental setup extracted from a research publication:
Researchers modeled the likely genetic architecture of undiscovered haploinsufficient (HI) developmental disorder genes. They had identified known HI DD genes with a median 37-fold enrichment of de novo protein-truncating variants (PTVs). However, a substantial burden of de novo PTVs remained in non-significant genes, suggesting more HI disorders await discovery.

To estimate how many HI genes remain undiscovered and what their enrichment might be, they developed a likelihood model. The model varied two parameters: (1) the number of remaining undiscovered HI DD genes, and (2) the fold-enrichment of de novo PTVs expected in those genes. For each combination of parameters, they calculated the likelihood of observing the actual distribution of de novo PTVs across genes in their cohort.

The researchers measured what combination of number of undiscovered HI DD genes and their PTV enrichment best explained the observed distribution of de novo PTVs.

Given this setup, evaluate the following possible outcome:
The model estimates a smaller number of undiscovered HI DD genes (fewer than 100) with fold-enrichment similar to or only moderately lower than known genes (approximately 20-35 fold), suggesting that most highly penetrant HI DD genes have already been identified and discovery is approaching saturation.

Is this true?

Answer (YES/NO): NO